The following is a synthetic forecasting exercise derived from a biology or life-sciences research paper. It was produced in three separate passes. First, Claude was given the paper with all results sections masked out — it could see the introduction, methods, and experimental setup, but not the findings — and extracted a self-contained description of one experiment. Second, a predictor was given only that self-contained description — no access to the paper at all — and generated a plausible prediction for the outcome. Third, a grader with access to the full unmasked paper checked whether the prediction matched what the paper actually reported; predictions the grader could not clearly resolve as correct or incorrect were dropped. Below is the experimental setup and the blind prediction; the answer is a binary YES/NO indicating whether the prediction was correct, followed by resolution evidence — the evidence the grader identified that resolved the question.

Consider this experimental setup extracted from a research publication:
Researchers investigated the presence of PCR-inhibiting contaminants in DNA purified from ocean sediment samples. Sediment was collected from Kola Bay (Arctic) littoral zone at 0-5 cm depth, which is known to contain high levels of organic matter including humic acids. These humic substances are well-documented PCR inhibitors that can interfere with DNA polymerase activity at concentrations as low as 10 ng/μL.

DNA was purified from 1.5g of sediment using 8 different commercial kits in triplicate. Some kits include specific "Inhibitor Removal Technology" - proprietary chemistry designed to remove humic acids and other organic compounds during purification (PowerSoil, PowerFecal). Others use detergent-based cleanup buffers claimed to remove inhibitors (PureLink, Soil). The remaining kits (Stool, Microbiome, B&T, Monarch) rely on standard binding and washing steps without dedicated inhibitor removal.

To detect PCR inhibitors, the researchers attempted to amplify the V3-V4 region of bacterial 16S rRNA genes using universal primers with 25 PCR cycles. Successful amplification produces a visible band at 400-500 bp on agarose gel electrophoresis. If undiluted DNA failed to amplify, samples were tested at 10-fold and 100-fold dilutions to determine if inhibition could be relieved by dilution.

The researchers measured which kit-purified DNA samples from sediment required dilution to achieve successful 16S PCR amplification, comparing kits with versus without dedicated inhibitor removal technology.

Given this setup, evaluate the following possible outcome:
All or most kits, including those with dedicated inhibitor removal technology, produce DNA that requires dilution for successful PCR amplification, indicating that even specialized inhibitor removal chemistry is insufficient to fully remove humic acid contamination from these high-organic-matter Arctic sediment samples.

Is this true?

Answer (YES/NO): NO